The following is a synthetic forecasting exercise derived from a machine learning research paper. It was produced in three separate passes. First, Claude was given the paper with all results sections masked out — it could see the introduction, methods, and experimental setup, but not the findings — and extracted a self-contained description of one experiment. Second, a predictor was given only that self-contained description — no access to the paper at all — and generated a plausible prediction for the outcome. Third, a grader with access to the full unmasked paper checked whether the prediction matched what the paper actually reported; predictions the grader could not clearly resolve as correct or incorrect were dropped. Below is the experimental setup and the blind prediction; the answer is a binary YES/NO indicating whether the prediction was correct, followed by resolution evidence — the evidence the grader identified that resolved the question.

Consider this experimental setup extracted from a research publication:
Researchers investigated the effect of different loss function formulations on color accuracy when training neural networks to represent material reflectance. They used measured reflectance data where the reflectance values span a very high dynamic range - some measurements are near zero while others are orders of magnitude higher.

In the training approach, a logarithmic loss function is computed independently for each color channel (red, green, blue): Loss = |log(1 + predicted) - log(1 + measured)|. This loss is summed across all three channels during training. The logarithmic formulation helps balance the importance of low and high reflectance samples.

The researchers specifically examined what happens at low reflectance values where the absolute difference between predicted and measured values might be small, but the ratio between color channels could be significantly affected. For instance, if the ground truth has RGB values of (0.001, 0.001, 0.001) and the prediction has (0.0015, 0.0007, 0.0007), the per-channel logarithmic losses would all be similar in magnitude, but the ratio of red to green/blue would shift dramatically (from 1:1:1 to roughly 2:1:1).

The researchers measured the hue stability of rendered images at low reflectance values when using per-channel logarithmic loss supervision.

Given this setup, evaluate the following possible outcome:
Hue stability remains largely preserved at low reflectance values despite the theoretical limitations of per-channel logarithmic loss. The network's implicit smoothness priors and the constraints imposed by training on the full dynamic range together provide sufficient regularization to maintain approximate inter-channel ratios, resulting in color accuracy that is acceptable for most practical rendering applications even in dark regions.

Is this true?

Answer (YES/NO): NO